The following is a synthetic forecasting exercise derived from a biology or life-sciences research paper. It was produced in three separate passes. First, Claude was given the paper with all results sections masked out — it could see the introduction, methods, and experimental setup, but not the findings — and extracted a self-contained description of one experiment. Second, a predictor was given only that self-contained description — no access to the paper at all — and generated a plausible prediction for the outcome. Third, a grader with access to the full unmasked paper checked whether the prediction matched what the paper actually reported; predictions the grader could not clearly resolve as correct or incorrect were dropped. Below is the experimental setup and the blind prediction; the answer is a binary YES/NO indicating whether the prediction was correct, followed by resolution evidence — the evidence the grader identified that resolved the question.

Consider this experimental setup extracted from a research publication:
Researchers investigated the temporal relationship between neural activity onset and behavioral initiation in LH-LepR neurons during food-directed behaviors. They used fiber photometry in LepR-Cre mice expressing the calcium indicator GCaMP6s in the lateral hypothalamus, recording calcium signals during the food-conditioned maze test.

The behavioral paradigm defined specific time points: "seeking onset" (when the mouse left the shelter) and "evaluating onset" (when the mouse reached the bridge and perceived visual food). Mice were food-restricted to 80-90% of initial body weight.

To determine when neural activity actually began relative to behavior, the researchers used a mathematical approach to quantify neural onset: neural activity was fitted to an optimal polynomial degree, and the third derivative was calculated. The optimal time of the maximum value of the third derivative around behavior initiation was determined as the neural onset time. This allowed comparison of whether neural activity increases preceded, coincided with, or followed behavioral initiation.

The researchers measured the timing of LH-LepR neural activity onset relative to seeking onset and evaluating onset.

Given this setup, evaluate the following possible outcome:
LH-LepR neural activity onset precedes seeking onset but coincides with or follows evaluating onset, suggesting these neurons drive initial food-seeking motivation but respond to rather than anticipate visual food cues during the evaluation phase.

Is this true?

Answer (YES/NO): NO